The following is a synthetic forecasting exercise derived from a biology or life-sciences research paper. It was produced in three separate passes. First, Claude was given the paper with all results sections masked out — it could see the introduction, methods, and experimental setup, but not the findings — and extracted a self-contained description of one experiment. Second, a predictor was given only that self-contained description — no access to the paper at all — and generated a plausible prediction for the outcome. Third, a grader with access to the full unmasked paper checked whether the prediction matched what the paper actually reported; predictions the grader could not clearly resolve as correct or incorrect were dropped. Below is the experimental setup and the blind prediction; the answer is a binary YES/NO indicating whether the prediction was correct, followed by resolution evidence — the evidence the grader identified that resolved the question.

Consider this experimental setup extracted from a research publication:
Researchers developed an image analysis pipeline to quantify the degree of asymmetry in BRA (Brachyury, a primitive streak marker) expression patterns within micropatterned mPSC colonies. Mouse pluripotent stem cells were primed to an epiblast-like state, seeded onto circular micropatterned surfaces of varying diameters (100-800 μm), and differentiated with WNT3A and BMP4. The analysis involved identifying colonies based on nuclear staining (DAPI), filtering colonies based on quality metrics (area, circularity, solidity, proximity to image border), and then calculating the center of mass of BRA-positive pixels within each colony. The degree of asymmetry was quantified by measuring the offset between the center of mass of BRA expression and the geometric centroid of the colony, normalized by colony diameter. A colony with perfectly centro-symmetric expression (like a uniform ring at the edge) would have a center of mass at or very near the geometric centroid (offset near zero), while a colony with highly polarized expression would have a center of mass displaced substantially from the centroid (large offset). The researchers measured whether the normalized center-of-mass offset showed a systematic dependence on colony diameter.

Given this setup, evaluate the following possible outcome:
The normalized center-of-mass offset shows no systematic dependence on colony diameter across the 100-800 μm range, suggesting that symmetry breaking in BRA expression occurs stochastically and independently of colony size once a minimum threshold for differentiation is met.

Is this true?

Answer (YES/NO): NO